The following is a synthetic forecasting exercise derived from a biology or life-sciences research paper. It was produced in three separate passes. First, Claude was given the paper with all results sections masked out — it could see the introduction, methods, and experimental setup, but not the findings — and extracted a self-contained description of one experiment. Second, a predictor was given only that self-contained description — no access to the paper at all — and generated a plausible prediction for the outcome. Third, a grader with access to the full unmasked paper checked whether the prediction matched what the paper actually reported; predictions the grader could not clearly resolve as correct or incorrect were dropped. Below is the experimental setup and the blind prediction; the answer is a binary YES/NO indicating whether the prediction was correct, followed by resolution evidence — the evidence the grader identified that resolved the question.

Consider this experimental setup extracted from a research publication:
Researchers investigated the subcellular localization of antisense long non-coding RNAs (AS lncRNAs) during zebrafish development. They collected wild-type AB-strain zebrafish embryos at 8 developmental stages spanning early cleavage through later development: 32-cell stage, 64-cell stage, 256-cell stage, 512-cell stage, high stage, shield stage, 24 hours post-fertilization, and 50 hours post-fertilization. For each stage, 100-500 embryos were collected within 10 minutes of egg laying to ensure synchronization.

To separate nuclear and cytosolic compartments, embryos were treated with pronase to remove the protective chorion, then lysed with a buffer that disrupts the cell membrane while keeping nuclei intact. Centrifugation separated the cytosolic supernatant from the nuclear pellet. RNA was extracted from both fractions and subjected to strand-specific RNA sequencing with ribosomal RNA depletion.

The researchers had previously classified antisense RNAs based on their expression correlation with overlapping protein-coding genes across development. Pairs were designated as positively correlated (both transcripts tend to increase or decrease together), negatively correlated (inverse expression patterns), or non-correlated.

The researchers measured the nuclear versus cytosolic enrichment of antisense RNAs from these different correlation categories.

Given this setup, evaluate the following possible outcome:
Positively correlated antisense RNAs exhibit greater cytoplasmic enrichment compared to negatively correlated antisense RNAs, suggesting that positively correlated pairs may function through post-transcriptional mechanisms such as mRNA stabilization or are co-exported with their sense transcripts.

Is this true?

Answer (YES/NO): NO